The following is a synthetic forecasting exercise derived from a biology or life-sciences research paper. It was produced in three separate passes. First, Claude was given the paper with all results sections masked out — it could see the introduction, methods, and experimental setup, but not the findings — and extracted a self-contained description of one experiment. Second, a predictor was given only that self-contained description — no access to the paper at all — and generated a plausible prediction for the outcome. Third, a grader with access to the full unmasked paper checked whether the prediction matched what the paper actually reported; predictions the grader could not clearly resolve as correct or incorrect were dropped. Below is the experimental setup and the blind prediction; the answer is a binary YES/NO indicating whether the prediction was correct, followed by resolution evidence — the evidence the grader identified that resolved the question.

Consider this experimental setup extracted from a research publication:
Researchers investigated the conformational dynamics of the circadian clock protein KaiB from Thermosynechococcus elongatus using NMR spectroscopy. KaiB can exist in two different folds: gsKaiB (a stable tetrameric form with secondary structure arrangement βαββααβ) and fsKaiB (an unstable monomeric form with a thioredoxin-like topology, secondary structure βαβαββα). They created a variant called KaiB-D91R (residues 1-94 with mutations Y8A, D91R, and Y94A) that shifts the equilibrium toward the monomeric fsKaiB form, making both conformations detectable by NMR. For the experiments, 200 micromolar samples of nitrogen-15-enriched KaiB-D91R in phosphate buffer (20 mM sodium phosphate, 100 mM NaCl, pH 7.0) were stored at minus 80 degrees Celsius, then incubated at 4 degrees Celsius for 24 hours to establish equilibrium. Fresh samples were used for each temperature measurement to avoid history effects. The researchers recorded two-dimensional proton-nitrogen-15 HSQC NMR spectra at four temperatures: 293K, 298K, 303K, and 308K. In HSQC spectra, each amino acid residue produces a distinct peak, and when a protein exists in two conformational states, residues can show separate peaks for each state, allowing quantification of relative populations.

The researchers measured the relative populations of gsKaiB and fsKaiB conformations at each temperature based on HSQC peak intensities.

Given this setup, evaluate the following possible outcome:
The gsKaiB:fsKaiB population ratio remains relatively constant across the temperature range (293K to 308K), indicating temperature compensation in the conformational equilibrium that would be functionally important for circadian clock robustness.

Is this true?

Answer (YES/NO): NO